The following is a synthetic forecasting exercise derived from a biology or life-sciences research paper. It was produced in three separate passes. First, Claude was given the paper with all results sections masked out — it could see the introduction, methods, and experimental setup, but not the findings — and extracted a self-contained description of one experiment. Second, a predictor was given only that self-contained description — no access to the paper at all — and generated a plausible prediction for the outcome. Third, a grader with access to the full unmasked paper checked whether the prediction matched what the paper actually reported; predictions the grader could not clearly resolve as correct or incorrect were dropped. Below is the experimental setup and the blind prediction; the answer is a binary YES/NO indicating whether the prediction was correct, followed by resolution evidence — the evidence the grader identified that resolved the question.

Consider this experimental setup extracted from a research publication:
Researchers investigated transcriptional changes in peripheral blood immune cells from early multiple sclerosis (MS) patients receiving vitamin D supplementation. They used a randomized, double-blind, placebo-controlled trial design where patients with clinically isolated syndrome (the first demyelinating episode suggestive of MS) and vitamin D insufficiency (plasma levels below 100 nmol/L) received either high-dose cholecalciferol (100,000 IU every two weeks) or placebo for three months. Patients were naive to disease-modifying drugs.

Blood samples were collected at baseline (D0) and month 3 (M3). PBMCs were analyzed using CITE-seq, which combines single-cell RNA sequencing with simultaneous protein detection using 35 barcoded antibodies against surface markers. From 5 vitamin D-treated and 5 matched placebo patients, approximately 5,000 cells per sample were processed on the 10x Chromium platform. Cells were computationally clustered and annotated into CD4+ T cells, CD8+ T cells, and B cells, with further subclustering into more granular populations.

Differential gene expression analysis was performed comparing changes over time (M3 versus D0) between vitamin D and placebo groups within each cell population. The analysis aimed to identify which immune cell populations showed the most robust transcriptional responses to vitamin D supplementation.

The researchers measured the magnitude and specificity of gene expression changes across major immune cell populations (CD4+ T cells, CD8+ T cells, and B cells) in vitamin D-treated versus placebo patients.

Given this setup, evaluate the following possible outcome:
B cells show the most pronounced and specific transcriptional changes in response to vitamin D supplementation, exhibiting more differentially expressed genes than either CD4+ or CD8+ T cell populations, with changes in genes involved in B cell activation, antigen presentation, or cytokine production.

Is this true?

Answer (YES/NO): NO